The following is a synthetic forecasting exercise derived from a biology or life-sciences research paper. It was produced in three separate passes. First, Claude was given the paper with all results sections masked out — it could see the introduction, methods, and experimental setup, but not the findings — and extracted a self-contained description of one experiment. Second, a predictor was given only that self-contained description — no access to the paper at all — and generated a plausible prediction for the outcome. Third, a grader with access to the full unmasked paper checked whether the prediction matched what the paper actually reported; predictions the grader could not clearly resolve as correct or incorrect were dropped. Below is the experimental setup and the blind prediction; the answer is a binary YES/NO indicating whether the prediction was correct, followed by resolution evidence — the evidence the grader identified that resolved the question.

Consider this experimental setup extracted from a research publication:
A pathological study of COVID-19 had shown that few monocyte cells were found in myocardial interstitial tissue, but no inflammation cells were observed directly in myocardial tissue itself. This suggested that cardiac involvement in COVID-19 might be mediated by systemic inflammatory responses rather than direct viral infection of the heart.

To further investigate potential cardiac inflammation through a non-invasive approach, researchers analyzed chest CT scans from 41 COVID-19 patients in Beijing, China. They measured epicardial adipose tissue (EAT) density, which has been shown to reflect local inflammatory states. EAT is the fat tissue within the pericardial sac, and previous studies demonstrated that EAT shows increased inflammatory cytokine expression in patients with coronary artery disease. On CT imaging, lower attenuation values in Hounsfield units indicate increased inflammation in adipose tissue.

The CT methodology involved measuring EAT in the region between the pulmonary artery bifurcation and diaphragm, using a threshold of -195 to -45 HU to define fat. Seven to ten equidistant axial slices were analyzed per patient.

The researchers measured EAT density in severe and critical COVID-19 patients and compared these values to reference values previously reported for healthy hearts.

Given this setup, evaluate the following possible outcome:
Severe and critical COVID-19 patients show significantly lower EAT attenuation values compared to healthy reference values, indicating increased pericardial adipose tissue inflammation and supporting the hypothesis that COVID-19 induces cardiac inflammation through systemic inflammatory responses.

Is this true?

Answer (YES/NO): YES